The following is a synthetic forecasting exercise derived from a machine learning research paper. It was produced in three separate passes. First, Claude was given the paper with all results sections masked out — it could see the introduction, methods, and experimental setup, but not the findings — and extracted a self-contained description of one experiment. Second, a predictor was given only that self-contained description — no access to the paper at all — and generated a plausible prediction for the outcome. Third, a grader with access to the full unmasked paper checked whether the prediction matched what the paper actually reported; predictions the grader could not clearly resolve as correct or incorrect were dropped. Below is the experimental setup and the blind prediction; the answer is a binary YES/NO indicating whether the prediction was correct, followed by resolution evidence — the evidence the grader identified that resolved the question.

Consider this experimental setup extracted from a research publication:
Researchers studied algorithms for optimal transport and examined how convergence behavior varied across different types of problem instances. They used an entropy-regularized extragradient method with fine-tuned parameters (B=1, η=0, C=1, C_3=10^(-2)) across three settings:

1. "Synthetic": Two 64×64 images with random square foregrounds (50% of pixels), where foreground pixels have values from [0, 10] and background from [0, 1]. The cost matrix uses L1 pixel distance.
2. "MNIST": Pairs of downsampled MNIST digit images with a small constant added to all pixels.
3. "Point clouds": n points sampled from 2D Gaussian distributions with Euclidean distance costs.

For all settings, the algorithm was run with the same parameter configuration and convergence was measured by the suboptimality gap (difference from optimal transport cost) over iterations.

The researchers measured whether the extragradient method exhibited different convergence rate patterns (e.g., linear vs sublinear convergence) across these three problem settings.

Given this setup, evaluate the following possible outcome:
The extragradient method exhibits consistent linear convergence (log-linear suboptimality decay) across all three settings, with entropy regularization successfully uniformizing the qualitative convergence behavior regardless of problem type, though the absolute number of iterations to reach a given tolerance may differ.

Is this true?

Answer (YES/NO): NO